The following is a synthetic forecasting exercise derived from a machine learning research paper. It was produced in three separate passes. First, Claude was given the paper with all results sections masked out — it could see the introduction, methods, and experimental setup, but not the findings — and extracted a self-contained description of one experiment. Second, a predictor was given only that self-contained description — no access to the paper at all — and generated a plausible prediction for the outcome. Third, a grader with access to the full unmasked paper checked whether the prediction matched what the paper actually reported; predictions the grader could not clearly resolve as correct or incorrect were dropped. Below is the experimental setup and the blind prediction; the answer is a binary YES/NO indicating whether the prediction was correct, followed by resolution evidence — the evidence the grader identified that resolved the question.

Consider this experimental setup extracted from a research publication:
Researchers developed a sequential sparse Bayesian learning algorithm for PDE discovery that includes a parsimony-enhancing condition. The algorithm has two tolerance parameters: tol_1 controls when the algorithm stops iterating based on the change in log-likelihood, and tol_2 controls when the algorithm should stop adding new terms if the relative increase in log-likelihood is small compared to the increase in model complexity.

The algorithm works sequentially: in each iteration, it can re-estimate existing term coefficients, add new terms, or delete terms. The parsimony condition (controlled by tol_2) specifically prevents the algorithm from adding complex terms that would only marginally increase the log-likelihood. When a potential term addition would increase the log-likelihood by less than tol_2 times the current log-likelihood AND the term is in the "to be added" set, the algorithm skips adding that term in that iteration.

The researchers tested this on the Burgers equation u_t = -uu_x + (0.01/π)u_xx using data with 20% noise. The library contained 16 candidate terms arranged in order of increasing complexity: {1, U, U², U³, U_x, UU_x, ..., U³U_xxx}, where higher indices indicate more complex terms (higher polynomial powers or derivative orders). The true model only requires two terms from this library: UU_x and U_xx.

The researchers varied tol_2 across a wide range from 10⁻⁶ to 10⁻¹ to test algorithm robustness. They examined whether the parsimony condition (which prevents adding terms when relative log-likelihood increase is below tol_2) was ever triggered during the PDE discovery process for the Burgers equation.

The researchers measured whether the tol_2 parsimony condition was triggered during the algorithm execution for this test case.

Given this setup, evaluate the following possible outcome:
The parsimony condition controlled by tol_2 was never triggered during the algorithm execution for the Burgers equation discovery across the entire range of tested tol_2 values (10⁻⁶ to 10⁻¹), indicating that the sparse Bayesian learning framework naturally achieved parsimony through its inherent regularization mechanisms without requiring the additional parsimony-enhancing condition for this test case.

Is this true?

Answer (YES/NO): NO